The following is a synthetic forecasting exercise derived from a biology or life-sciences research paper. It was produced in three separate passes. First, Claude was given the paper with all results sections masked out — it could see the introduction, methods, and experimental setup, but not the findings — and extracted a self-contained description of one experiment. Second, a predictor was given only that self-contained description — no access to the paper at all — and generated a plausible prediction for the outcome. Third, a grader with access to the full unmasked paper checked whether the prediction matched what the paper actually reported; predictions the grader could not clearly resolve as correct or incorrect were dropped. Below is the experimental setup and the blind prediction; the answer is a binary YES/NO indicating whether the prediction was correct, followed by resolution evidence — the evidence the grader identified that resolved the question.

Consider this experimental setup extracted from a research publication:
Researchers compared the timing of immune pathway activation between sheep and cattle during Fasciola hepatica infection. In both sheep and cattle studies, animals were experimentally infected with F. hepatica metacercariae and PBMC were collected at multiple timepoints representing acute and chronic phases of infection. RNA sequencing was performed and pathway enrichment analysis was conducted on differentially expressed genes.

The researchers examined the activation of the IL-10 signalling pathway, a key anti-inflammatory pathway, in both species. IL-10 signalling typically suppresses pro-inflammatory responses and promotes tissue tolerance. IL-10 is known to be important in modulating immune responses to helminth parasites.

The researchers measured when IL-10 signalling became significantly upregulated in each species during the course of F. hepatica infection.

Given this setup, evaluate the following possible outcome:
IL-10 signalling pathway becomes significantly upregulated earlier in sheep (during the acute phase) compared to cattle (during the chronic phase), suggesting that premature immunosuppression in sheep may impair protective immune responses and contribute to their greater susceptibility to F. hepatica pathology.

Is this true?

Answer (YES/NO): NO